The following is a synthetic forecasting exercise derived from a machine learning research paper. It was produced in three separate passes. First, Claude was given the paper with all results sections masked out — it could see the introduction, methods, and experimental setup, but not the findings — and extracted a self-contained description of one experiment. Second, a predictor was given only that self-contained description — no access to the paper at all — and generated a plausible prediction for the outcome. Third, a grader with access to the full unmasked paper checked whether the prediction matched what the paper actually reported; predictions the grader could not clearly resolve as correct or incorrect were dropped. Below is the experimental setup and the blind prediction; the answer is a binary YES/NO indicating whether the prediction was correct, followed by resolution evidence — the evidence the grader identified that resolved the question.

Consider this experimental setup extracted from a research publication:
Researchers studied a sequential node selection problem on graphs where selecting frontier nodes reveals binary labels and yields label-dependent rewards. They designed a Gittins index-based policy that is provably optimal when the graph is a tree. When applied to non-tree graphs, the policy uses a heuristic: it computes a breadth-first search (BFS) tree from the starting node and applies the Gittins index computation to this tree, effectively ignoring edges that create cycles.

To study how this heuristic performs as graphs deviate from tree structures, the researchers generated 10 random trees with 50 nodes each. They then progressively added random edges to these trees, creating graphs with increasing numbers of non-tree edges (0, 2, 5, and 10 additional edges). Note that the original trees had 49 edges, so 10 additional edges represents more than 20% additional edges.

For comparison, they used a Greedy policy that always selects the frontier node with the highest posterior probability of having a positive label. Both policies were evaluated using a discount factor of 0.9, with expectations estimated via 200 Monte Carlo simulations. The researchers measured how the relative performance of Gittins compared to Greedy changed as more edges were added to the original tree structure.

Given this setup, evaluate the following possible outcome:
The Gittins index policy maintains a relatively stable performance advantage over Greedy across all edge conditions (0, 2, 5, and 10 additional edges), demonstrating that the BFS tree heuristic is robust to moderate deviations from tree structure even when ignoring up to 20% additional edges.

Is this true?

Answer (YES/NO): NO